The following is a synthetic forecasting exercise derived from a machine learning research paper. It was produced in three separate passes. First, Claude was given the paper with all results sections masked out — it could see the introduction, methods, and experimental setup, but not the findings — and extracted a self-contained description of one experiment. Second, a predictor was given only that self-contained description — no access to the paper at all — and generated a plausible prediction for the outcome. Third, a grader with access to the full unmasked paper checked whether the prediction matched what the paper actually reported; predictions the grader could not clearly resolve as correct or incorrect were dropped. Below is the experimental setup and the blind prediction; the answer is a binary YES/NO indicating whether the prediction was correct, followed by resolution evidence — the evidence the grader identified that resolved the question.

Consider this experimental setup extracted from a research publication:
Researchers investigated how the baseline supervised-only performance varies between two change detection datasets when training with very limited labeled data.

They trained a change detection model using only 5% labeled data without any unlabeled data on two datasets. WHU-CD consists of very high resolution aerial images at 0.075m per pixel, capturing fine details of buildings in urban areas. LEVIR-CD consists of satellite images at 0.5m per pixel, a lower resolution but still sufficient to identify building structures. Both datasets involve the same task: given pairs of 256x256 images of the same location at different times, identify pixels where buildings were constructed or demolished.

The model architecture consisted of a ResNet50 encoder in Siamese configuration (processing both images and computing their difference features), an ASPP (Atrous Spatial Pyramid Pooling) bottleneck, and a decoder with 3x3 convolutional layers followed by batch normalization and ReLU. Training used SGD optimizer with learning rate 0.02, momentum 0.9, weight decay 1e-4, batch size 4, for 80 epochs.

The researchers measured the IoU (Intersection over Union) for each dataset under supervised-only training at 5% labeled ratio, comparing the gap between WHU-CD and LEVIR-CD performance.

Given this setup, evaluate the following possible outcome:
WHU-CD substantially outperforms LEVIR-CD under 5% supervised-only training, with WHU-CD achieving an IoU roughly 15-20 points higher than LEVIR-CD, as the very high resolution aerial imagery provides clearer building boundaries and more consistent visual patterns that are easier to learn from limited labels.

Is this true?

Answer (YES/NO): NO